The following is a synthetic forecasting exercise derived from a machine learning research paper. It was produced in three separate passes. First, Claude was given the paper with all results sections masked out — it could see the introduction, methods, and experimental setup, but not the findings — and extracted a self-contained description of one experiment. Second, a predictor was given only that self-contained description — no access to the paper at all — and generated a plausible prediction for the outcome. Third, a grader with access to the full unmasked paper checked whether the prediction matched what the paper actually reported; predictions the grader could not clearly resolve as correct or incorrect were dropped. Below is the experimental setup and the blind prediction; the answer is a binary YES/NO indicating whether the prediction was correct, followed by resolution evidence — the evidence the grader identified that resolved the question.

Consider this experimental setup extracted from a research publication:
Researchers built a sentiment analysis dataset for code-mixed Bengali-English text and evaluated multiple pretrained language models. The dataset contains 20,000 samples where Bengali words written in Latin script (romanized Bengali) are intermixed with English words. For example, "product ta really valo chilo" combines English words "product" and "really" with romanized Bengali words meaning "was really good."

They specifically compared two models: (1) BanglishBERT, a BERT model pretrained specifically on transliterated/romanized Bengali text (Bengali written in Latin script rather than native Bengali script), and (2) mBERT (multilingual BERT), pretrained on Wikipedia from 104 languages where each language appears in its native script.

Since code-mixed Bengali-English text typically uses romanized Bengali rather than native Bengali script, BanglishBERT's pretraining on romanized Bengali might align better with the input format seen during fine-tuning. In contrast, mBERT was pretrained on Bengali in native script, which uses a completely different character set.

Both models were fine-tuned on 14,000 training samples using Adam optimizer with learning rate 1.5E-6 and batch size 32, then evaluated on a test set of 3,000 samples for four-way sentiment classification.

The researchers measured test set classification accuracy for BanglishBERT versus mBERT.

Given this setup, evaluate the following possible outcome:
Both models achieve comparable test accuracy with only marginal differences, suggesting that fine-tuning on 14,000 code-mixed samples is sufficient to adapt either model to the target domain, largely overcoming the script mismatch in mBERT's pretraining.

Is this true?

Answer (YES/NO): YES